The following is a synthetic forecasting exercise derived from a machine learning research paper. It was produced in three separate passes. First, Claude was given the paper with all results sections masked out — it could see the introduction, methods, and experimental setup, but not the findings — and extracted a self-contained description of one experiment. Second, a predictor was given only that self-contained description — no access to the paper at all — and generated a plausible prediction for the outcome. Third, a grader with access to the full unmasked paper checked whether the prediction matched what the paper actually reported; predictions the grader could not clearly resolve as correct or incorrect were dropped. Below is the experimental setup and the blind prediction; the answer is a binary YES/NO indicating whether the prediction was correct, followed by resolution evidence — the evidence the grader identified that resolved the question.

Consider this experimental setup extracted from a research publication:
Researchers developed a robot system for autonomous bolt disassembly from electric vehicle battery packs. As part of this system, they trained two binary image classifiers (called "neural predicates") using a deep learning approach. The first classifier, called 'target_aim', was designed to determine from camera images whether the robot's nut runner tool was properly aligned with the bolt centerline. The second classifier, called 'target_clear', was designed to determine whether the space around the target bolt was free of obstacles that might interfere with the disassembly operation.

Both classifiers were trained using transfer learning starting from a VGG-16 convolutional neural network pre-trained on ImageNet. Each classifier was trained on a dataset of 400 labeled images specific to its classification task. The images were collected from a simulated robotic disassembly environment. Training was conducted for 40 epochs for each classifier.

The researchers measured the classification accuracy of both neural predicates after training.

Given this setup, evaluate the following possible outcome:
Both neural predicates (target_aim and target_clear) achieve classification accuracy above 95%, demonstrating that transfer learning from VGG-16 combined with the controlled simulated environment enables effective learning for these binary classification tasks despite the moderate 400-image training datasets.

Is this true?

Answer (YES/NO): YES